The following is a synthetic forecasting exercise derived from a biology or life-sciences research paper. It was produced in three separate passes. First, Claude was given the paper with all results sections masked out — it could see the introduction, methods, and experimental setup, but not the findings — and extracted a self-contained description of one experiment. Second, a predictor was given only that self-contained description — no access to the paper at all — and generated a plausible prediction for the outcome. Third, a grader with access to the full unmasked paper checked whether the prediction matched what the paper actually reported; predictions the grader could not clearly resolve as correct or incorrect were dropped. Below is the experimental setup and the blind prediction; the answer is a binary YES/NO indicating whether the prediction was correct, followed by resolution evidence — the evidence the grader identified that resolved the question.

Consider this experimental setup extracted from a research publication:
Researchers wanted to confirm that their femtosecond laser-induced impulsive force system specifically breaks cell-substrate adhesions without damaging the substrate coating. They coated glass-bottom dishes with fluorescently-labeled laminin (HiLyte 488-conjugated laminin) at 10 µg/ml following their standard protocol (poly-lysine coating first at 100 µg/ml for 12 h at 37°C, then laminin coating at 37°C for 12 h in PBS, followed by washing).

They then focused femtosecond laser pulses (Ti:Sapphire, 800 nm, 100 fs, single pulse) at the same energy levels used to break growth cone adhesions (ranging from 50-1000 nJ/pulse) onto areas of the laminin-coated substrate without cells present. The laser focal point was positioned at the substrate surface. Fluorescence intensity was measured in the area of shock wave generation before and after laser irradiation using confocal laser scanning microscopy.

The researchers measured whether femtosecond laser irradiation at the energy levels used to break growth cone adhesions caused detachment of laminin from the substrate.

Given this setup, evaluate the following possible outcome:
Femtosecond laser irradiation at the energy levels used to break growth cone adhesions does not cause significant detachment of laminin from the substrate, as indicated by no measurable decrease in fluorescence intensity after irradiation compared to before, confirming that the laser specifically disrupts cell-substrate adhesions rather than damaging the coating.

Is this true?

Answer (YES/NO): YES